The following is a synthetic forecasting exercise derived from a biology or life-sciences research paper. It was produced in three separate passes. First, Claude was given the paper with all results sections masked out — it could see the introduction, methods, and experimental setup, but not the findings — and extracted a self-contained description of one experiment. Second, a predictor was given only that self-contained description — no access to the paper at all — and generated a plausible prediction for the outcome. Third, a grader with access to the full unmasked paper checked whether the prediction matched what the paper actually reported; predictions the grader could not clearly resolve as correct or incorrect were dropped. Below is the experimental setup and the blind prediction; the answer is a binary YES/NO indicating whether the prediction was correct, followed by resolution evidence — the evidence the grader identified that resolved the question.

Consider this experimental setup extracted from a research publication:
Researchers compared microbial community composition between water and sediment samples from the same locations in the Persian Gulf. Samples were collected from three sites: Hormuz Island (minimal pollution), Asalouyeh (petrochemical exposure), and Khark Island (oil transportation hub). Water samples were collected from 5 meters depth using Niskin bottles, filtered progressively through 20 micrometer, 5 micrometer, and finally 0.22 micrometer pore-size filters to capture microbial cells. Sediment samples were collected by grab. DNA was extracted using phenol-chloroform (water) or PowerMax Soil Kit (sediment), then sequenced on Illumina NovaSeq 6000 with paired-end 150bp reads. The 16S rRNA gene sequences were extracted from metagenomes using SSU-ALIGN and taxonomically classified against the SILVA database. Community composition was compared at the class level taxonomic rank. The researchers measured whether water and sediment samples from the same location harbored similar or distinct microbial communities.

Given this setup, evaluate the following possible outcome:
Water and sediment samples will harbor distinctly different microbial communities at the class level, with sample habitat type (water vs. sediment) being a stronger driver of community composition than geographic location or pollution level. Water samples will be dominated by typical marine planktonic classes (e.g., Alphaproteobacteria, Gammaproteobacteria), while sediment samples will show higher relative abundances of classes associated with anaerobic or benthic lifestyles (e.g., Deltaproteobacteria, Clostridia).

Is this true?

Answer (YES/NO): YES